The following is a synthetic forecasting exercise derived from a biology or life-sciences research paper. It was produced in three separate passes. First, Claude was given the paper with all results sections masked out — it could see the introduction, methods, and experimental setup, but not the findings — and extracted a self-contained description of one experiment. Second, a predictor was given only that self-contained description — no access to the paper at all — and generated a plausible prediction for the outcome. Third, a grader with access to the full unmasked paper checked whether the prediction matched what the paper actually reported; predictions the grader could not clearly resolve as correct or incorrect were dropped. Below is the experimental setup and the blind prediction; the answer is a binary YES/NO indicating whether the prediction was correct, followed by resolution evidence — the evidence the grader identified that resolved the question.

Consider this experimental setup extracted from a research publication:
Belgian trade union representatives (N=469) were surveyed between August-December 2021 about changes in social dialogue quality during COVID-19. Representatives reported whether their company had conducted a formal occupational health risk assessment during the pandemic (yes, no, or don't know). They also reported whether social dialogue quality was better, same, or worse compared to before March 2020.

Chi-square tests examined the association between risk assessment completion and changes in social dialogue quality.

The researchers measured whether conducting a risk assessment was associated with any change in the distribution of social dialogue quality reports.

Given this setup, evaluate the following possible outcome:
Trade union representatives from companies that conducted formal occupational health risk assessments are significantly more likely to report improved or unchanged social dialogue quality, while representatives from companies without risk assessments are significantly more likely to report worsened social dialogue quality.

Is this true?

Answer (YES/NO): NO